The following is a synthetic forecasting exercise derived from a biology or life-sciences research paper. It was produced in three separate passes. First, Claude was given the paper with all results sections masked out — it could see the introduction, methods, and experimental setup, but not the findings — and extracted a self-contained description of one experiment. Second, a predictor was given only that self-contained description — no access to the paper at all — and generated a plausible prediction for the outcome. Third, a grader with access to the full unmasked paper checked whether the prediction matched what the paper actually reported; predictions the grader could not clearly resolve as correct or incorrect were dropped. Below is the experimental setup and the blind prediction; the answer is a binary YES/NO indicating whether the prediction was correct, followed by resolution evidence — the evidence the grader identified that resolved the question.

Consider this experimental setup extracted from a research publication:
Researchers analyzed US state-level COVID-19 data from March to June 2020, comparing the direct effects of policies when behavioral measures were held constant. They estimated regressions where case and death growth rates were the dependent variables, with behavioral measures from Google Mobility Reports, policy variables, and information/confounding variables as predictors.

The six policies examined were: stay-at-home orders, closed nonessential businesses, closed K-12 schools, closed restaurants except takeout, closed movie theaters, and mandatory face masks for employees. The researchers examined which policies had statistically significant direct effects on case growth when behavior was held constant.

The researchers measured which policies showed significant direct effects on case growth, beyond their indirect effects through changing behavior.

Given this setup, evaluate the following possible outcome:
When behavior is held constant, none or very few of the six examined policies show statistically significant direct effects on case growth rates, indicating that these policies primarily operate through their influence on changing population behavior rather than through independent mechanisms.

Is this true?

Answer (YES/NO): YES